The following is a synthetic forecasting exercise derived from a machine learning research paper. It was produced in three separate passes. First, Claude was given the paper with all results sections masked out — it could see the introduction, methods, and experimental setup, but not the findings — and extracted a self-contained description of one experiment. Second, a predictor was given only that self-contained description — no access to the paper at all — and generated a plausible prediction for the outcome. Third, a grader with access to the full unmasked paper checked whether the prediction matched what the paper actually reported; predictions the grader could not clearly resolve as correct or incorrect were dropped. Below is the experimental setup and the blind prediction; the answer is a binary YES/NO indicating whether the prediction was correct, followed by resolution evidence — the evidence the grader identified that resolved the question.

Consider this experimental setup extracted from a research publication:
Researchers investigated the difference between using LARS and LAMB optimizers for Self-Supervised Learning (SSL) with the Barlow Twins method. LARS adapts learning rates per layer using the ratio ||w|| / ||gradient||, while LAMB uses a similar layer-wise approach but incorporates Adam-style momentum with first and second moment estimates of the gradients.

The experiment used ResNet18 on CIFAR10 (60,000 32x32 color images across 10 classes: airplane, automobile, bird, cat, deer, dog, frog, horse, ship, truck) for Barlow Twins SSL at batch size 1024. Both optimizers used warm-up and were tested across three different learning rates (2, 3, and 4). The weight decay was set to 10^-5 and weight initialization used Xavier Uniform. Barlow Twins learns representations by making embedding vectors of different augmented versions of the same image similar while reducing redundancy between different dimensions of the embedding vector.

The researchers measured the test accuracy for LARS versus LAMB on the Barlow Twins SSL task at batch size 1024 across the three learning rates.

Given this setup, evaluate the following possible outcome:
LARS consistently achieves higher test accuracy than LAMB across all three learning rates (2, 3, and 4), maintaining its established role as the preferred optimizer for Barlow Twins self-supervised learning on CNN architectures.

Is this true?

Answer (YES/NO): NO